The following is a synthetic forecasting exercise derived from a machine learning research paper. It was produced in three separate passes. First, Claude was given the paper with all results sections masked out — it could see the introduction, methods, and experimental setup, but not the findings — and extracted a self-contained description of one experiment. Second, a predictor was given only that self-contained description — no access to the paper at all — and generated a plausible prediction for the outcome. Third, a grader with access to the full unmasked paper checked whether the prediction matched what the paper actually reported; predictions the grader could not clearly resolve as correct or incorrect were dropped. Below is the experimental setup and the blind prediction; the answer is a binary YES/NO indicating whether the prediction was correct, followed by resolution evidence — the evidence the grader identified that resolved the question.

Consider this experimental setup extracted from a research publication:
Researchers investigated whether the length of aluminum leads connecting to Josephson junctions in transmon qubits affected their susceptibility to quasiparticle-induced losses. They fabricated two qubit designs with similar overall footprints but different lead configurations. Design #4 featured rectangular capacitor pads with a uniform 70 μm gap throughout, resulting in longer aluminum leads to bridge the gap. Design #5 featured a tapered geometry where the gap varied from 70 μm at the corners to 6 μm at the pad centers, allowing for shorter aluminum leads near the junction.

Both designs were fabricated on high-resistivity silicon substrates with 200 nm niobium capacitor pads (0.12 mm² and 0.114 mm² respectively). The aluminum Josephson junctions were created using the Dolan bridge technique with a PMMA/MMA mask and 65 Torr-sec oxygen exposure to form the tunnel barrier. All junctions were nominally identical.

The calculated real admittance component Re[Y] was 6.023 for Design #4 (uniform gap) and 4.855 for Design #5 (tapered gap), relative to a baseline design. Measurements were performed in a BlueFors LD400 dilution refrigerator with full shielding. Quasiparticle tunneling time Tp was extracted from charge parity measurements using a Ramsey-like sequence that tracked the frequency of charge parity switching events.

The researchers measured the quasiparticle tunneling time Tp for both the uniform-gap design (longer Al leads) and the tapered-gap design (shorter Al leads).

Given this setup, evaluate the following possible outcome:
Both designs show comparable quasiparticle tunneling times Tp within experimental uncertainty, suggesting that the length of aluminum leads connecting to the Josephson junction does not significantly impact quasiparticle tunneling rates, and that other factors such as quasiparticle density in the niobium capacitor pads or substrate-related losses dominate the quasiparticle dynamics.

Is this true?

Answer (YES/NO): NO